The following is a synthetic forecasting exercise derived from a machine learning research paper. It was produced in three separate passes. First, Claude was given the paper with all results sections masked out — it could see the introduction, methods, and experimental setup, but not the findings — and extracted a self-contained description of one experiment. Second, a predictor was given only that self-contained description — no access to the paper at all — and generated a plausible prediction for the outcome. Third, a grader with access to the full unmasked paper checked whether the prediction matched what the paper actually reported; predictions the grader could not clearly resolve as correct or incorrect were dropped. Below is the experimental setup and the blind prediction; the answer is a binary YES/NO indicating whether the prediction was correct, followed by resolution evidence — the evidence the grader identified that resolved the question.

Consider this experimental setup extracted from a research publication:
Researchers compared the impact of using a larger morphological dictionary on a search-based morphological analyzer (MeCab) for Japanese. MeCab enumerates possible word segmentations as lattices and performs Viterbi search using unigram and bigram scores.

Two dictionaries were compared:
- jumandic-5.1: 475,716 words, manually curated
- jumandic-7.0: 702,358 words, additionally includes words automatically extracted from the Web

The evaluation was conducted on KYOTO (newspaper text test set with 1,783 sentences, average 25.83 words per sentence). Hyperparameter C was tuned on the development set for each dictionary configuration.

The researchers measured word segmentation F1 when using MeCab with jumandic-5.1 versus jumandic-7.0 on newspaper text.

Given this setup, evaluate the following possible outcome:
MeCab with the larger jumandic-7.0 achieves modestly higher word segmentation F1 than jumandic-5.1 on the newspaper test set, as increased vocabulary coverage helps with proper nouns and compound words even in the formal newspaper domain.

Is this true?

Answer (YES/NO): NO